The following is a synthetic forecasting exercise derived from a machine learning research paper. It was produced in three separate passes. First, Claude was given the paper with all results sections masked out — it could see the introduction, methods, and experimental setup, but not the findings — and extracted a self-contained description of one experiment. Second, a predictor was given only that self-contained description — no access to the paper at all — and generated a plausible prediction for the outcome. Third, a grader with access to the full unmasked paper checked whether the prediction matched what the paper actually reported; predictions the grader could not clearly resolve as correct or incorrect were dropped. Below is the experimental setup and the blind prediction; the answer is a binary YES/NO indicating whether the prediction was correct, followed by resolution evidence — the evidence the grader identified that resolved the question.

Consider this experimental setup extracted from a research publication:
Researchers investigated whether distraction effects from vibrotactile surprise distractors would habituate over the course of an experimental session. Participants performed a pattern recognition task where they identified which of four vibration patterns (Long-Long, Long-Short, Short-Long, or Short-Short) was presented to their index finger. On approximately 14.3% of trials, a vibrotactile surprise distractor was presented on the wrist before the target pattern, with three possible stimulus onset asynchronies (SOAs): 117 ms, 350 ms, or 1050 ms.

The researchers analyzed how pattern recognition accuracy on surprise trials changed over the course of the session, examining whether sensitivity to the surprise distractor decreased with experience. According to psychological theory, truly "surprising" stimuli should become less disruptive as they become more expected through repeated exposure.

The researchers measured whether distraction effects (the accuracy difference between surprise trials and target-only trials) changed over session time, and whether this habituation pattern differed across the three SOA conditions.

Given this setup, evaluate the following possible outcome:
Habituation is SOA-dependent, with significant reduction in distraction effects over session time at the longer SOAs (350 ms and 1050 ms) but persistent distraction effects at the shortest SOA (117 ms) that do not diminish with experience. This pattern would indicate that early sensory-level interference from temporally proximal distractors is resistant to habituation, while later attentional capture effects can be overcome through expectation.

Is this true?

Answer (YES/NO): NO